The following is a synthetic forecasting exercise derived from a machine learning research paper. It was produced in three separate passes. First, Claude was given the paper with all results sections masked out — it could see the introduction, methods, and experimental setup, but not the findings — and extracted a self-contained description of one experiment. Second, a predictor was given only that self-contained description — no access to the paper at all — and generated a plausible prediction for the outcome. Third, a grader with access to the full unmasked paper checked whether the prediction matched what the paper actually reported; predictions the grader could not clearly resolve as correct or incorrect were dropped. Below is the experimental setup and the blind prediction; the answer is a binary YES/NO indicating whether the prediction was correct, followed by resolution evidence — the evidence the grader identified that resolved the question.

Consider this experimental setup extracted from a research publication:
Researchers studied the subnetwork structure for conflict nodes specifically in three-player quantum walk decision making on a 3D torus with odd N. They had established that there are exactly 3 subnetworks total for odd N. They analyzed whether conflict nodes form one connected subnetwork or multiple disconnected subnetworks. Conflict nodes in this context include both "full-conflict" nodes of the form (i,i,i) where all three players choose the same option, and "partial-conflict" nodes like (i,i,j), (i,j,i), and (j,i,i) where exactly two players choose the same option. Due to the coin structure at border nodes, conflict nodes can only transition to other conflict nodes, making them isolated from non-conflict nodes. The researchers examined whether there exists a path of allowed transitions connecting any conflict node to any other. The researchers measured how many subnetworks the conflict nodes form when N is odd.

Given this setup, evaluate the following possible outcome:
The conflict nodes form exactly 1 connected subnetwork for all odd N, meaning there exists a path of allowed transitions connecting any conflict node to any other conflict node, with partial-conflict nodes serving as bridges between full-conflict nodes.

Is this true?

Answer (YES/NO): YES